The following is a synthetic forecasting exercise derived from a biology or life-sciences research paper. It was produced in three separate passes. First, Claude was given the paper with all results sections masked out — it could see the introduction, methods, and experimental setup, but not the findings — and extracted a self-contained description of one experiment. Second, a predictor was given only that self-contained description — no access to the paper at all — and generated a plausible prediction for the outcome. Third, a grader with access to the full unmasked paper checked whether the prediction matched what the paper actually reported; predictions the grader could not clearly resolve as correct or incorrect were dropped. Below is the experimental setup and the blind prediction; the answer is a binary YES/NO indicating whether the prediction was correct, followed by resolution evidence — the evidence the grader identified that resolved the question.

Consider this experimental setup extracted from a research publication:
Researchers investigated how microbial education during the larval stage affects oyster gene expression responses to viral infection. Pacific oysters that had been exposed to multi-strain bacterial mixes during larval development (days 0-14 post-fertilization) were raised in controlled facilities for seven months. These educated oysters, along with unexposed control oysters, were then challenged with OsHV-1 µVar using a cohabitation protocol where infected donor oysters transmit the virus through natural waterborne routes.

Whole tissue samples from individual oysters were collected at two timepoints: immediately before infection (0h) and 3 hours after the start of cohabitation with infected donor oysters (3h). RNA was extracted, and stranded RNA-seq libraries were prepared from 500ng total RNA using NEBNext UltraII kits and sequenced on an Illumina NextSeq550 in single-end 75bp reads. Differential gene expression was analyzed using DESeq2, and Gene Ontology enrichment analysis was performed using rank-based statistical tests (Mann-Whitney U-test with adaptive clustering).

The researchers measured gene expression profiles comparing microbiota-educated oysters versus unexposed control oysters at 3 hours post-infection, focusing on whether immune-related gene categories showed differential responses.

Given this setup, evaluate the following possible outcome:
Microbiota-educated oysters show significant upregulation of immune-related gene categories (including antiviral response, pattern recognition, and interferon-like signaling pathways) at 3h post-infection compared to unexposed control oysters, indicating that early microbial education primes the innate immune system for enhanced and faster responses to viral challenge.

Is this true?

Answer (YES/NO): NO